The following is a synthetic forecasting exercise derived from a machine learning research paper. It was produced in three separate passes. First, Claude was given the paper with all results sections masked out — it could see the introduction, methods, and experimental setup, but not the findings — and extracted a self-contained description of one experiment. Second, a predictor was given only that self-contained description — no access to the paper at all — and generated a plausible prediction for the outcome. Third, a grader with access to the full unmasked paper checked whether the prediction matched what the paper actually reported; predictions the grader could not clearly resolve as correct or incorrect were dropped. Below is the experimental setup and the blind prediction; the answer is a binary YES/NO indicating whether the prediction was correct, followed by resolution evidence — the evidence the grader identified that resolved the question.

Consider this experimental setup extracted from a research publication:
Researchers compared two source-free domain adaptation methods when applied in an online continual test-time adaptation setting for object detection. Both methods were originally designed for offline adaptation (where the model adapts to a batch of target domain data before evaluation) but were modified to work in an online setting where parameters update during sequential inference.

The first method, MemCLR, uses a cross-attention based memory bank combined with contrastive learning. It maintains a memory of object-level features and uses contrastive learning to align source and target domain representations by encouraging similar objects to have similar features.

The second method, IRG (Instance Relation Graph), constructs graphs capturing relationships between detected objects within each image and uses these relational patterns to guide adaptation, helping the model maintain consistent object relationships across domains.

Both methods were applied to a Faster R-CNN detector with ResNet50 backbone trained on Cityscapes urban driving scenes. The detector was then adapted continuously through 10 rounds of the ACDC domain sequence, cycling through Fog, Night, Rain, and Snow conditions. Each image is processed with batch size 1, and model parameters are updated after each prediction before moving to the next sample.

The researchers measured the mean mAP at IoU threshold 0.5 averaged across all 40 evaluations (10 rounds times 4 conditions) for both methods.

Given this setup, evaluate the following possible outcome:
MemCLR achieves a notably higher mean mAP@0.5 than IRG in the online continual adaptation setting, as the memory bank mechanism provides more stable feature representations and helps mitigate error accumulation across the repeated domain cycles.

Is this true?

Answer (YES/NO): NO